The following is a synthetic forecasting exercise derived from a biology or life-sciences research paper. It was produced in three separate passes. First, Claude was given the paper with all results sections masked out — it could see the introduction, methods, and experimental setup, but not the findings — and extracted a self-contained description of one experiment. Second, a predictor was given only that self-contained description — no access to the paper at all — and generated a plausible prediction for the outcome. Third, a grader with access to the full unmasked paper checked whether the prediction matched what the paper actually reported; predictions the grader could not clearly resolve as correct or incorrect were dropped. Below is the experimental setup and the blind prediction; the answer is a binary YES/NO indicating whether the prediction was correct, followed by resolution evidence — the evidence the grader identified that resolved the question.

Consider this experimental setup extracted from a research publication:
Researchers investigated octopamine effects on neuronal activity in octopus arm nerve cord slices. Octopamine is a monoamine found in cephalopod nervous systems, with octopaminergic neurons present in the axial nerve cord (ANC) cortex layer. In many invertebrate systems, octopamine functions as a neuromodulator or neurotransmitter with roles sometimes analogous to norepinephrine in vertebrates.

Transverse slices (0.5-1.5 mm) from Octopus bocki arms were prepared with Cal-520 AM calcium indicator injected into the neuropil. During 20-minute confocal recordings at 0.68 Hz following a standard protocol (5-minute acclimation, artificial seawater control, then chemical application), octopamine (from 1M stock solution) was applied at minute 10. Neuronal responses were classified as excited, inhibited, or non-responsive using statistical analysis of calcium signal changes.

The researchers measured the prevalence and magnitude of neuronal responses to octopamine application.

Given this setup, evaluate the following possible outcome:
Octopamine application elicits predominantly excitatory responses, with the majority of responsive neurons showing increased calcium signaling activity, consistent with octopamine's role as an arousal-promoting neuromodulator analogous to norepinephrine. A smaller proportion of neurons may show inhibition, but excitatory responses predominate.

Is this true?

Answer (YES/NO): NO